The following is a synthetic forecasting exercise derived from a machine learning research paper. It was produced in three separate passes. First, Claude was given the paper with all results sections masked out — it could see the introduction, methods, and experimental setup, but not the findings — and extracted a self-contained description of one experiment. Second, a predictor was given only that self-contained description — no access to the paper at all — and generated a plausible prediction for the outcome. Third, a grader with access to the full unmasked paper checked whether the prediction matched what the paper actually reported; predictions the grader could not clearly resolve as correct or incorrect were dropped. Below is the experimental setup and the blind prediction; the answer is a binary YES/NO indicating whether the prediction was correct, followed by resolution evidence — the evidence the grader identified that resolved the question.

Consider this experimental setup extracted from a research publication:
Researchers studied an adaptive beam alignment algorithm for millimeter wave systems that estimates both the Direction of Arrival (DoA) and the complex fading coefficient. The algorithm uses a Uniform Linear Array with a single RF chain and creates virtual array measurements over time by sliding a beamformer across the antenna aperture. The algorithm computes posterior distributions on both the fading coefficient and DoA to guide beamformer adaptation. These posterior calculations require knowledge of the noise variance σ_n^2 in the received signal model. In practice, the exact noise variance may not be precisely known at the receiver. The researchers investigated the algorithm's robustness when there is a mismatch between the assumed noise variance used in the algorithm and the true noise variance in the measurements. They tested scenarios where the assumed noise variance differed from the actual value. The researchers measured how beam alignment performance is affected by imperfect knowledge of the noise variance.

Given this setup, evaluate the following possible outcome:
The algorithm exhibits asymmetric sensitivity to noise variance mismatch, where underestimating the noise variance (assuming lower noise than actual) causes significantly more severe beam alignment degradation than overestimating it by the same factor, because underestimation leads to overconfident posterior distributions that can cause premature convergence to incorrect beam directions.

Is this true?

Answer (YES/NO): NO